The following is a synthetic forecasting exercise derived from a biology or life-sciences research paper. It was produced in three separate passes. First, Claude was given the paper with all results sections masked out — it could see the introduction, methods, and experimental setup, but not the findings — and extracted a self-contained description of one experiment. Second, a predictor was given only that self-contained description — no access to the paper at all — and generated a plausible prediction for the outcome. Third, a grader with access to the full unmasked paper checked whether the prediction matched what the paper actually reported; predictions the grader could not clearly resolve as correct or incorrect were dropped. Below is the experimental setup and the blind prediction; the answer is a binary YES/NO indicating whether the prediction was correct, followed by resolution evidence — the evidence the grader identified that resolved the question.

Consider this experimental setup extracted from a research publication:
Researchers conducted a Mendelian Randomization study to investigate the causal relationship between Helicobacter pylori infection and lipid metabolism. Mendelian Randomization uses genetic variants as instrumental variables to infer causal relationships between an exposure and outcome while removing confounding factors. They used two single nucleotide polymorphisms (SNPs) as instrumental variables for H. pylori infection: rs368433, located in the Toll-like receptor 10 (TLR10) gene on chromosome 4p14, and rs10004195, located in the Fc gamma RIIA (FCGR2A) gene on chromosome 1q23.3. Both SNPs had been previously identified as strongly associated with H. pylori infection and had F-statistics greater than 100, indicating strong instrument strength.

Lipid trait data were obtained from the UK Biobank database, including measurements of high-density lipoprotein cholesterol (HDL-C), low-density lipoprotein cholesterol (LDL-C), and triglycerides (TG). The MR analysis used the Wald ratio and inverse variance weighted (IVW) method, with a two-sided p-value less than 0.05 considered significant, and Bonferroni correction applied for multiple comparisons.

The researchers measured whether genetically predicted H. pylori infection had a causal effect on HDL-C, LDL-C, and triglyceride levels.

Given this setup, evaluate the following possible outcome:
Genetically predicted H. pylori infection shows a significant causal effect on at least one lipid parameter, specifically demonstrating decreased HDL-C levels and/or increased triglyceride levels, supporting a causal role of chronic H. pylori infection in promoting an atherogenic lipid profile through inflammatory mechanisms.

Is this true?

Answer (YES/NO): NO